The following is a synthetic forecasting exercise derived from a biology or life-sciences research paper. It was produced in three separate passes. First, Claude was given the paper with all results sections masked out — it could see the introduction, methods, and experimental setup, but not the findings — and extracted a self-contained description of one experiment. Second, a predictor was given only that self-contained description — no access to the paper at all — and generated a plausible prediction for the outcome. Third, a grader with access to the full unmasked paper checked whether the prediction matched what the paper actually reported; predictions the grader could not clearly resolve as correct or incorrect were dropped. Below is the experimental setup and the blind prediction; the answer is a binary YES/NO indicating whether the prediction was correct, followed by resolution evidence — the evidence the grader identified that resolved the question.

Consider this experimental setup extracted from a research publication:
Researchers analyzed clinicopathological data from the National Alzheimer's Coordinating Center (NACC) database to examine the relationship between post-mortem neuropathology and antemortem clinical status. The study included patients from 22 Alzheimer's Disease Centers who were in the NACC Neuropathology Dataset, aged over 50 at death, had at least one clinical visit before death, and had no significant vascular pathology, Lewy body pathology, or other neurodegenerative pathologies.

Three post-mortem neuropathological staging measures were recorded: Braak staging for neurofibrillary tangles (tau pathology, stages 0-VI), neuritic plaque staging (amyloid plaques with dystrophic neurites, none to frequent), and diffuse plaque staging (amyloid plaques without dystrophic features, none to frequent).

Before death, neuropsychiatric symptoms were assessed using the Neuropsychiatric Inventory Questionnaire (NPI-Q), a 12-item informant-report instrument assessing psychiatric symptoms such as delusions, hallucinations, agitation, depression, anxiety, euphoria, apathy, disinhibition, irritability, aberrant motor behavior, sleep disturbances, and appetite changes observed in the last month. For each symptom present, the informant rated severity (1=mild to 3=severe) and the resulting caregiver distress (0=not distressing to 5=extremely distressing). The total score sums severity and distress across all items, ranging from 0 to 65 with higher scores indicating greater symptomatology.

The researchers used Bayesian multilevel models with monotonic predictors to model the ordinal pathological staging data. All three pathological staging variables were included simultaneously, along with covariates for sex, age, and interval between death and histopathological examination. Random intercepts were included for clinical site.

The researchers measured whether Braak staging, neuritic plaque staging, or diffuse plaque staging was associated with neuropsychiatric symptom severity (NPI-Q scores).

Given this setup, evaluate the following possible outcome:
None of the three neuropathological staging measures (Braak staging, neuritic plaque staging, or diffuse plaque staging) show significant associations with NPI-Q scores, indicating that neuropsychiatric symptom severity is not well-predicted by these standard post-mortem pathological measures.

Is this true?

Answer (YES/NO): NO